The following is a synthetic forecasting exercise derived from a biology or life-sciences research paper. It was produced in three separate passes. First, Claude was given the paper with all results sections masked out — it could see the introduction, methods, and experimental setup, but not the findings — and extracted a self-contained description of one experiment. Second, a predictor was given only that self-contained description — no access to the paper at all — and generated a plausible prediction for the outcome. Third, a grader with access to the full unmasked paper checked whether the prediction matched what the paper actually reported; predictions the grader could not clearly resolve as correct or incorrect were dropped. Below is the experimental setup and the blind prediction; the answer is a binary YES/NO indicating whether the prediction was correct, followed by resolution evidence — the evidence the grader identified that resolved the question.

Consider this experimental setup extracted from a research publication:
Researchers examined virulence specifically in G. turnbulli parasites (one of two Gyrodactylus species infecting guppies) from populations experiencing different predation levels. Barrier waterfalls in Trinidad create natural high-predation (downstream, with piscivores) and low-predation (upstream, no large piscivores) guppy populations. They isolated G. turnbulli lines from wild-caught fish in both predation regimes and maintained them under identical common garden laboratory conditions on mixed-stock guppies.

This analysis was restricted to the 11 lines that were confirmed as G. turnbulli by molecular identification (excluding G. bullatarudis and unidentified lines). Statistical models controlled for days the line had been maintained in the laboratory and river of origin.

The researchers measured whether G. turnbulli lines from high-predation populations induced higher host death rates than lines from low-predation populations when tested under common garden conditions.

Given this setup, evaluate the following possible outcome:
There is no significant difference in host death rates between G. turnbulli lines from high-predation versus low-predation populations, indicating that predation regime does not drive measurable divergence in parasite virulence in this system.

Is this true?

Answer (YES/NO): NO